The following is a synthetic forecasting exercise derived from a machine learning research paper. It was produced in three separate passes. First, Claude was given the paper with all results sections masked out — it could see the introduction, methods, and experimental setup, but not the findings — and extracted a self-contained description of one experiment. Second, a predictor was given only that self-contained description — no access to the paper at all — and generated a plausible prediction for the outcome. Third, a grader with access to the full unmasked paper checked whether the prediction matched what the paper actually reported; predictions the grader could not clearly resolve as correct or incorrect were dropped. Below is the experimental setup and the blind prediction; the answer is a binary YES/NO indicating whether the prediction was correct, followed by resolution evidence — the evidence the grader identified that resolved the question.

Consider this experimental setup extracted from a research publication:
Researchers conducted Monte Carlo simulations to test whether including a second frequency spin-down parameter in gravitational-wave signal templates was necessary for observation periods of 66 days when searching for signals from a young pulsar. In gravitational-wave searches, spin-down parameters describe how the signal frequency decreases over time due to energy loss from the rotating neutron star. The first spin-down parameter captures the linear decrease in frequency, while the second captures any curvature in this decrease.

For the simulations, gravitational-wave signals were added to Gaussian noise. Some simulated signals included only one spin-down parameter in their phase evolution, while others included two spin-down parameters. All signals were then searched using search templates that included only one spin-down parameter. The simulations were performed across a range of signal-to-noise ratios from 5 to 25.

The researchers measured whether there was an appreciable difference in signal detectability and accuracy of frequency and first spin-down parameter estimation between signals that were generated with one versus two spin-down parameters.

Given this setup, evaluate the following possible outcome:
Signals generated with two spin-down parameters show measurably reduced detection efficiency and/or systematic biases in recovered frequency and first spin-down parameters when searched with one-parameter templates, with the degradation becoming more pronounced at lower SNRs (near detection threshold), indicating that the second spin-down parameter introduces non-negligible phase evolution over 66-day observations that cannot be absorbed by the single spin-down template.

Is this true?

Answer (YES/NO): NO